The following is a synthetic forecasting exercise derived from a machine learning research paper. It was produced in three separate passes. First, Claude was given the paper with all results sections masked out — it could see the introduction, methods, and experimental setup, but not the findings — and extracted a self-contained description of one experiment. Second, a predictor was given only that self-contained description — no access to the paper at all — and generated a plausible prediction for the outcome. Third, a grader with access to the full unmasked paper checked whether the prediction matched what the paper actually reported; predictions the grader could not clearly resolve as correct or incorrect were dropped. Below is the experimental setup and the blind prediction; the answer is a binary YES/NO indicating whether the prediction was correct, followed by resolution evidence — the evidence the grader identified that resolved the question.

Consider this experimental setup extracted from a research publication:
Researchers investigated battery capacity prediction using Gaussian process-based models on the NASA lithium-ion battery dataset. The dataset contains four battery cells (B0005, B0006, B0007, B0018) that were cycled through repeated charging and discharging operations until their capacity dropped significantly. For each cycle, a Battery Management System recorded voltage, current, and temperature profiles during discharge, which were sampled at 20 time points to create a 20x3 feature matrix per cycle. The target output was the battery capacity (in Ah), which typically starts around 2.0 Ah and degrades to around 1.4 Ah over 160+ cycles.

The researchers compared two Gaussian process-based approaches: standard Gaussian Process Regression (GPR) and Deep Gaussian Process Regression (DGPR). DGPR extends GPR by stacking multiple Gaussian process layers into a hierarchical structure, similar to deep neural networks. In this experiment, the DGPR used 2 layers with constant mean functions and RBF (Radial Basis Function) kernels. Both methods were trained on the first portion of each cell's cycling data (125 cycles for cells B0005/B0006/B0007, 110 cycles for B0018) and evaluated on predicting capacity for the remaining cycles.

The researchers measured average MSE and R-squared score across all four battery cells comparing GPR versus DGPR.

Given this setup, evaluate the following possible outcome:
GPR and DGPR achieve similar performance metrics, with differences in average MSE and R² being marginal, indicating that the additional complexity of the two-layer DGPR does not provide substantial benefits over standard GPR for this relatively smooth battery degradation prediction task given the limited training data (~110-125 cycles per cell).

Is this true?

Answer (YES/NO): NO